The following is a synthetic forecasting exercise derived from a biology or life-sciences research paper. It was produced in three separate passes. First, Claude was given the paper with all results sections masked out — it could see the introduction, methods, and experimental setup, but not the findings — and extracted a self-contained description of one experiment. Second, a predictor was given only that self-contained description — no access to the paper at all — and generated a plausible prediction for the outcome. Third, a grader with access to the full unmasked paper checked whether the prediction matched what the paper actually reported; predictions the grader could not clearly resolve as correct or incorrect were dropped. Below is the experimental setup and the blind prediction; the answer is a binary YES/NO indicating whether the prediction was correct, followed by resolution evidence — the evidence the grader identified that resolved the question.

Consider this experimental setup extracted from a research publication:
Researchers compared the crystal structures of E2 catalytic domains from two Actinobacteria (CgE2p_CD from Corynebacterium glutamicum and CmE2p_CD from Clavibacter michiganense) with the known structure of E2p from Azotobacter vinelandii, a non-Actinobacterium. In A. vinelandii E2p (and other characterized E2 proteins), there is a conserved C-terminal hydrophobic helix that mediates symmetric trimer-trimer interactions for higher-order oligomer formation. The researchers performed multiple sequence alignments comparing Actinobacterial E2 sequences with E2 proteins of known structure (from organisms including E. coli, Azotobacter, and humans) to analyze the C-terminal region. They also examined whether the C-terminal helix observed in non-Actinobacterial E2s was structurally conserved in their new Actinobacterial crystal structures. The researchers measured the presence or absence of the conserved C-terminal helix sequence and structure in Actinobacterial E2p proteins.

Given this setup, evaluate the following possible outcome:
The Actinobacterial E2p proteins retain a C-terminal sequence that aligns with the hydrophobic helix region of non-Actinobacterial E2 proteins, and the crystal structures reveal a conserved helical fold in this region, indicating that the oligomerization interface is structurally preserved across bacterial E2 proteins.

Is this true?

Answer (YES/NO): NO